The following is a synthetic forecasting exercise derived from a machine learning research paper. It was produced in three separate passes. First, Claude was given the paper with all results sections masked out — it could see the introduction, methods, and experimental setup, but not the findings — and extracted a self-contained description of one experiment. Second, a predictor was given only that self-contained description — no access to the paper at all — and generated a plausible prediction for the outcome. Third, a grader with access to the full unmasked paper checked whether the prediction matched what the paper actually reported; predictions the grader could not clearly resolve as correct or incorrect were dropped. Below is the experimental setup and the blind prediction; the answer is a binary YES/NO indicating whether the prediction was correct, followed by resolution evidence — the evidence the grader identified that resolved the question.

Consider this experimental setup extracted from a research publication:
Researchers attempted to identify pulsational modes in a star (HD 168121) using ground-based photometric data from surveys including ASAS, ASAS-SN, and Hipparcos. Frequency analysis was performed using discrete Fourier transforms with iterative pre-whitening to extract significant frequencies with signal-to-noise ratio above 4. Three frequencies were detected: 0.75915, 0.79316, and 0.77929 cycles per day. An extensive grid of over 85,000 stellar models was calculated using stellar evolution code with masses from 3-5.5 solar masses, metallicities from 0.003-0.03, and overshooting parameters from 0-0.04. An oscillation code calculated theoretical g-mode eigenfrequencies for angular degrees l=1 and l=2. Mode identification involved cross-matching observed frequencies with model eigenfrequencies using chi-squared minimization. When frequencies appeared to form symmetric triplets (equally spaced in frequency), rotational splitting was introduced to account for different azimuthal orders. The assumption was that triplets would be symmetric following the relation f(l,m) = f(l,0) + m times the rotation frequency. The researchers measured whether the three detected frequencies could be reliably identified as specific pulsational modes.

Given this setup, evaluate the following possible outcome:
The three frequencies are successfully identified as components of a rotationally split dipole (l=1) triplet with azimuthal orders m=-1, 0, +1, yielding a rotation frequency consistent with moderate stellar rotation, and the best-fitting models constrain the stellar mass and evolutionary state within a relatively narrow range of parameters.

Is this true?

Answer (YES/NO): NO